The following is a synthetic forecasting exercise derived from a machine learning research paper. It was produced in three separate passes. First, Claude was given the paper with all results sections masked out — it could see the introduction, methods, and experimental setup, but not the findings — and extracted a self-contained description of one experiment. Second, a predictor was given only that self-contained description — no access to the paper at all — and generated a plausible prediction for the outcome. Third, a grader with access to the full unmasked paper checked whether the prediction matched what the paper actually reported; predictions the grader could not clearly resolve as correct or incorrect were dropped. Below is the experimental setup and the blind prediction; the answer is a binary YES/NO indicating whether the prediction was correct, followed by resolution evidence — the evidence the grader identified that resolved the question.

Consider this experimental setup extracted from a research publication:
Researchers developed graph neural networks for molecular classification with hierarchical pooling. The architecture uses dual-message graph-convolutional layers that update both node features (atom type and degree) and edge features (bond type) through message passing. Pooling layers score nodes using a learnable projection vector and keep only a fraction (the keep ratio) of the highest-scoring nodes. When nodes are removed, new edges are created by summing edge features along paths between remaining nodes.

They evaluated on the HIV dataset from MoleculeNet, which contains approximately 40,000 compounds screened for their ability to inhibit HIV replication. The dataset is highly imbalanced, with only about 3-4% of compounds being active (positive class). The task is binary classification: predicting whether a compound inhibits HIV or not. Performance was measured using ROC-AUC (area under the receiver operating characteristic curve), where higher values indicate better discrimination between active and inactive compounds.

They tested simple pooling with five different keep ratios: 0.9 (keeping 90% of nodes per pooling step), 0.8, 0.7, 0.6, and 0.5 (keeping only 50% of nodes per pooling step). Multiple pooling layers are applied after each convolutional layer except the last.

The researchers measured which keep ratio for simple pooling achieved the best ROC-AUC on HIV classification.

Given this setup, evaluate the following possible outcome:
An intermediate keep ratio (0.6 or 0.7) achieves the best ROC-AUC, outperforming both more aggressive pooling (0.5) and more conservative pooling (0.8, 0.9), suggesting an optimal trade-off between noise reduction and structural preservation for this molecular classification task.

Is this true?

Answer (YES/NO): YES